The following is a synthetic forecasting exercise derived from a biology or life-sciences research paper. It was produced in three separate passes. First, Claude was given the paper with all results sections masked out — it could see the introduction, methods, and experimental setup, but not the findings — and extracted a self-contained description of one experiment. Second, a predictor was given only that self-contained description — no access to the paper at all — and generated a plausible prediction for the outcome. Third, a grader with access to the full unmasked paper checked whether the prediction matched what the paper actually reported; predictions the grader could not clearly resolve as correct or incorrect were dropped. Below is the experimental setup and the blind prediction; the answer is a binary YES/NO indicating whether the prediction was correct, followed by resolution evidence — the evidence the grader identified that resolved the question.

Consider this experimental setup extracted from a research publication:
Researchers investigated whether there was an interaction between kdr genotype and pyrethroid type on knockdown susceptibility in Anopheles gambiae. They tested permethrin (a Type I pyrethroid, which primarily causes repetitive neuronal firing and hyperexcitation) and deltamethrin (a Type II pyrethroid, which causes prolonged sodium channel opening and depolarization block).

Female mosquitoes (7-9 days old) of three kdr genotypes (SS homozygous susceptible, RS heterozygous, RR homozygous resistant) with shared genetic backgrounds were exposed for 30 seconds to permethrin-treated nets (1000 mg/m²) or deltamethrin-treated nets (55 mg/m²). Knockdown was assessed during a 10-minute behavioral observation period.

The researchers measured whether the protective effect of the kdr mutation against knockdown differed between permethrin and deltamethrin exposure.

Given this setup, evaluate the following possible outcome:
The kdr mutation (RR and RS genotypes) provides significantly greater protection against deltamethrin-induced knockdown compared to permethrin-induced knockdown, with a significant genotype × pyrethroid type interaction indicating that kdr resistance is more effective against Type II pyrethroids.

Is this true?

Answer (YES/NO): NO